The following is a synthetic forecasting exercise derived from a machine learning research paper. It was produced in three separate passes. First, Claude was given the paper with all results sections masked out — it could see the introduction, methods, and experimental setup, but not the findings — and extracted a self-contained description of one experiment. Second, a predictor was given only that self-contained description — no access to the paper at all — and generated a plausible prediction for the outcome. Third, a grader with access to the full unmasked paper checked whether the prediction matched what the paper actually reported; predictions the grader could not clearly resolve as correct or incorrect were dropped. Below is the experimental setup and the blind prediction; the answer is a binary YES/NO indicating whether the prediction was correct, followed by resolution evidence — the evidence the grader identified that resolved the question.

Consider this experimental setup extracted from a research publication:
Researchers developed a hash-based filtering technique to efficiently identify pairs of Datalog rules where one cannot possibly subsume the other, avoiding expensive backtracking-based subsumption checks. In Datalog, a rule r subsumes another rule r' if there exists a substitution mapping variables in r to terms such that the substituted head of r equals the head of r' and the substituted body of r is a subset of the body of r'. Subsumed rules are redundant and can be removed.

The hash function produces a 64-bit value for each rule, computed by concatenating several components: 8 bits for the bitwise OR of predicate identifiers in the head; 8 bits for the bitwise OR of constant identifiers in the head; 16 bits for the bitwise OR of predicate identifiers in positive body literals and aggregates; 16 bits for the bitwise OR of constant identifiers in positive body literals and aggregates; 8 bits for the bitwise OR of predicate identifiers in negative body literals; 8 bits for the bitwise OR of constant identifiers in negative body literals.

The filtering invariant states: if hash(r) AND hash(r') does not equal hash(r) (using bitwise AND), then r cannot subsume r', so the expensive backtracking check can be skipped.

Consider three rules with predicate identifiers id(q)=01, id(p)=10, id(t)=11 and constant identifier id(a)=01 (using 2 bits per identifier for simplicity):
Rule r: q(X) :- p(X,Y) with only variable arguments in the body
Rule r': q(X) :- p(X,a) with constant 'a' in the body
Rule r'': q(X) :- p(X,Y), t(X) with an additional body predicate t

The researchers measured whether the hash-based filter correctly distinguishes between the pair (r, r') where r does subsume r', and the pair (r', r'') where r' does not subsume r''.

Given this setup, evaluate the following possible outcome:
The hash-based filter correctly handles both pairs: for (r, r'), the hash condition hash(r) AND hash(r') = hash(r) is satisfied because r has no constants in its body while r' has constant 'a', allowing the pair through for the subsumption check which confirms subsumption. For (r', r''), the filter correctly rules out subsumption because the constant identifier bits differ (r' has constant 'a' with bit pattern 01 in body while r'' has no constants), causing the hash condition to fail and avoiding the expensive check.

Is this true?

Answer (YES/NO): YES